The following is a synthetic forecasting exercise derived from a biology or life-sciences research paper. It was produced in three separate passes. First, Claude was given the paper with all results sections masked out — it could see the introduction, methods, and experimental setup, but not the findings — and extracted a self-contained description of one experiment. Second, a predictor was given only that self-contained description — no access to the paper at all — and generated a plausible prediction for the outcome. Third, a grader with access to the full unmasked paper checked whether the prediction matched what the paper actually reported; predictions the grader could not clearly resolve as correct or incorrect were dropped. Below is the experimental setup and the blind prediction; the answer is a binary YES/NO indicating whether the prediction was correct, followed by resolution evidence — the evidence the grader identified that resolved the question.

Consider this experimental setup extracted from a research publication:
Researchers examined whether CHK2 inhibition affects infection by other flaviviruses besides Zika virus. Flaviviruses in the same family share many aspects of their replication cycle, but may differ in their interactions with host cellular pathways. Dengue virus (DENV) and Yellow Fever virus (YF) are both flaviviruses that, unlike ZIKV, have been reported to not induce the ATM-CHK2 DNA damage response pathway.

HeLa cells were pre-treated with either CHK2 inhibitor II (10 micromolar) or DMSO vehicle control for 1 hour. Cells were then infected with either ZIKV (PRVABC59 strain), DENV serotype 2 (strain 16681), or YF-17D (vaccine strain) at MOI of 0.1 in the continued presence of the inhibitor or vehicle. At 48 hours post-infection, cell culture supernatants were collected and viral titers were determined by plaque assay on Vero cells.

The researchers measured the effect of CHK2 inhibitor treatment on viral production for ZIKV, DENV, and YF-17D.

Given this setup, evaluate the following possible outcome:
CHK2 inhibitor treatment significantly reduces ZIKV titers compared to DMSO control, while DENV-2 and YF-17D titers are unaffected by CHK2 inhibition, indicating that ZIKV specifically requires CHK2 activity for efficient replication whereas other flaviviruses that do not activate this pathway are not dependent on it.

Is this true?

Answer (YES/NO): YES